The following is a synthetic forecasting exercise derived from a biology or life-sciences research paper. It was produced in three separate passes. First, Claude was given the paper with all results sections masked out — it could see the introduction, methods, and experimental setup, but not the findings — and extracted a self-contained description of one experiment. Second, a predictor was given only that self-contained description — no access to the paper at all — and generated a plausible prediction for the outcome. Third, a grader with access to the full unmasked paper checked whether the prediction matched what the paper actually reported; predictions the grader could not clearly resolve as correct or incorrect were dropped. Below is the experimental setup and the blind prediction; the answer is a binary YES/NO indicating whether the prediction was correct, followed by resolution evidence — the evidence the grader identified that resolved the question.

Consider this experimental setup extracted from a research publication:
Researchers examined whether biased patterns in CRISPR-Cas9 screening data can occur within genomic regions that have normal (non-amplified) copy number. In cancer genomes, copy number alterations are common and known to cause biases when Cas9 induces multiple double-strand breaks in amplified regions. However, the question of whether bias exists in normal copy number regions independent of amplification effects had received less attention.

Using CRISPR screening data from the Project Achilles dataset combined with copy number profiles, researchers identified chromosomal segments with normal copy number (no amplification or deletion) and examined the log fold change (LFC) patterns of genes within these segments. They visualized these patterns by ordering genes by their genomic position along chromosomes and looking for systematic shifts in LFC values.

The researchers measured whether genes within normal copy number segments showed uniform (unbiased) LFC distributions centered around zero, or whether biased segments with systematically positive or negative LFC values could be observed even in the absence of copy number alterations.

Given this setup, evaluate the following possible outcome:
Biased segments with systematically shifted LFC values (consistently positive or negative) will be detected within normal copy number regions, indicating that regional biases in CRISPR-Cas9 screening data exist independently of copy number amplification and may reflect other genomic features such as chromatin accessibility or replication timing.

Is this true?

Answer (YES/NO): YES